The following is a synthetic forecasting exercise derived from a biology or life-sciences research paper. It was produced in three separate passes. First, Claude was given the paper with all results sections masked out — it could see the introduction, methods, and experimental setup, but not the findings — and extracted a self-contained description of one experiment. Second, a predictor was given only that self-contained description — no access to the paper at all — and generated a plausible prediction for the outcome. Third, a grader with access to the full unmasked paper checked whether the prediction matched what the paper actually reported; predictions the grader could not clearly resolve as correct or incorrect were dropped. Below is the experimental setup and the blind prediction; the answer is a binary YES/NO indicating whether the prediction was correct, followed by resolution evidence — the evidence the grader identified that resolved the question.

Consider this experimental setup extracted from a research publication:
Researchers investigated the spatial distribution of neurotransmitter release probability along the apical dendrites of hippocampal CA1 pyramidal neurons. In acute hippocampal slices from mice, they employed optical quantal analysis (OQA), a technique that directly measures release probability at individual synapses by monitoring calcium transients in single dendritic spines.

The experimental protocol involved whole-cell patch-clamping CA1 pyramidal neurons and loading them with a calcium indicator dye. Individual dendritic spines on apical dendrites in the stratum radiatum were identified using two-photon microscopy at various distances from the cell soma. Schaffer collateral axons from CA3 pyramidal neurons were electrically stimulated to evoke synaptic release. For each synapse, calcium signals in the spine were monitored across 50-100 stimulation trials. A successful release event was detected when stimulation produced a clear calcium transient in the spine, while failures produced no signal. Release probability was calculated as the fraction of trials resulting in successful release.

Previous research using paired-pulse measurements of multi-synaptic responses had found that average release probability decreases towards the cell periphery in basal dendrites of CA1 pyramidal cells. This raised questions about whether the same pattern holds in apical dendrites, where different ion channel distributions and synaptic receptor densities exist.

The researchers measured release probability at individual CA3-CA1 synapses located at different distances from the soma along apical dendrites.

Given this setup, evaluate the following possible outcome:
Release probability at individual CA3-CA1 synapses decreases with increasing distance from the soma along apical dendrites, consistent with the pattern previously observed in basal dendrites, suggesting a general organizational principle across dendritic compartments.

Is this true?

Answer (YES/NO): NO